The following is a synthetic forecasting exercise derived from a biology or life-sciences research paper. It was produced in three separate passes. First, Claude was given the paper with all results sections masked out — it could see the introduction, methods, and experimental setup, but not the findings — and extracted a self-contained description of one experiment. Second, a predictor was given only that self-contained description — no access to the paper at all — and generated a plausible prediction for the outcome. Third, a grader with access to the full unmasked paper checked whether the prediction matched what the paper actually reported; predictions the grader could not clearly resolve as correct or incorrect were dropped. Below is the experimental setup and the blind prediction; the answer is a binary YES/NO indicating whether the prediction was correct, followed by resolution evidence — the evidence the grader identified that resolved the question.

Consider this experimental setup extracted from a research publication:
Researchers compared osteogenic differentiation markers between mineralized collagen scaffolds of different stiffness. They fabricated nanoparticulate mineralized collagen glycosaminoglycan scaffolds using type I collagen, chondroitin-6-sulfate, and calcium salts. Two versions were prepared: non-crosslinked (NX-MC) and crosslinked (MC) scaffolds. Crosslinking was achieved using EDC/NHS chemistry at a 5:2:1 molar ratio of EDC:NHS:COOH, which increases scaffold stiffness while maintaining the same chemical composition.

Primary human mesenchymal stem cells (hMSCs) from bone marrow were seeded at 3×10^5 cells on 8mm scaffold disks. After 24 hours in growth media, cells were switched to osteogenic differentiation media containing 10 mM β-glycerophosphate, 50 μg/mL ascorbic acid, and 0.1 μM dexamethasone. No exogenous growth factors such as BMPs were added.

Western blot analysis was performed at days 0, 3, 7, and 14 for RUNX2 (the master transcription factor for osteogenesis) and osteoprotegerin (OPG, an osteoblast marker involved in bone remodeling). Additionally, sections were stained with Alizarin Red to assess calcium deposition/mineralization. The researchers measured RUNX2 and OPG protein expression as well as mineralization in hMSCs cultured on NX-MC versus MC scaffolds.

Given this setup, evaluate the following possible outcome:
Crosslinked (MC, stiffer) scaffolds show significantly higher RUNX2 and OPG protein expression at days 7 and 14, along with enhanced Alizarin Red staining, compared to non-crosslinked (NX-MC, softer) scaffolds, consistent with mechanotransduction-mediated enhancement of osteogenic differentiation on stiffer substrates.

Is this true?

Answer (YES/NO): NO